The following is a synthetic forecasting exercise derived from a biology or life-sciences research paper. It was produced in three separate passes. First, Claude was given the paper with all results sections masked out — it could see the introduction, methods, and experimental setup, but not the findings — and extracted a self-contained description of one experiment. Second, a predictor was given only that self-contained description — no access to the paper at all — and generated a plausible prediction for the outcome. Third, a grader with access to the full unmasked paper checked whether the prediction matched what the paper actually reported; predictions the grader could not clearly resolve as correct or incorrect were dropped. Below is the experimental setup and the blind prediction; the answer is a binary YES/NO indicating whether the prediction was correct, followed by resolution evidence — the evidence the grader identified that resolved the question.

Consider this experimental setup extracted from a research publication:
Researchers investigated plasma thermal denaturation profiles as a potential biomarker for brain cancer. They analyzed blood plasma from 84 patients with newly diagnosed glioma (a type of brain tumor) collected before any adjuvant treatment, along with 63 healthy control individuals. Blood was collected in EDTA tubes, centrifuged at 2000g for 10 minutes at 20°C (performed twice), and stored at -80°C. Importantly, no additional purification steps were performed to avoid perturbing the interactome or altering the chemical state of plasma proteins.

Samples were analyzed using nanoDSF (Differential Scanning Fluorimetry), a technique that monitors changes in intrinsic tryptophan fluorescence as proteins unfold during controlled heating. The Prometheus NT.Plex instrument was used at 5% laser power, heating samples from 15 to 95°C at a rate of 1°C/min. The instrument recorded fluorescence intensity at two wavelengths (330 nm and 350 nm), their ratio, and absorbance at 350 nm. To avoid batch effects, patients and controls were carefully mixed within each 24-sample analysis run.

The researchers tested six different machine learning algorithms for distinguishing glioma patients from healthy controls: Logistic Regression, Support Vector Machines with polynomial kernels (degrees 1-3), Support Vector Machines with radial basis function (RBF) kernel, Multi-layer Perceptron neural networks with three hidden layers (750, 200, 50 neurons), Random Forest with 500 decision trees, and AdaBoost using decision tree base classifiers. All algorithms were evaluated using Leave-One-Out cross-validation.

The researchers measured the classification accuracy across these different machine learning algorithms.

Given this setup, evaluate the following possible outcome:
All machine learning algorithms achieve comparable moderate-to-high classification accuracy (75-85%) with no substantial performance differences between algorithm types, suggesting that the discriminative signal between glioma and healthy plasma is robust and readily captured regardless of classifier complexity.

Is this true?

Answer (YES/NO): NO